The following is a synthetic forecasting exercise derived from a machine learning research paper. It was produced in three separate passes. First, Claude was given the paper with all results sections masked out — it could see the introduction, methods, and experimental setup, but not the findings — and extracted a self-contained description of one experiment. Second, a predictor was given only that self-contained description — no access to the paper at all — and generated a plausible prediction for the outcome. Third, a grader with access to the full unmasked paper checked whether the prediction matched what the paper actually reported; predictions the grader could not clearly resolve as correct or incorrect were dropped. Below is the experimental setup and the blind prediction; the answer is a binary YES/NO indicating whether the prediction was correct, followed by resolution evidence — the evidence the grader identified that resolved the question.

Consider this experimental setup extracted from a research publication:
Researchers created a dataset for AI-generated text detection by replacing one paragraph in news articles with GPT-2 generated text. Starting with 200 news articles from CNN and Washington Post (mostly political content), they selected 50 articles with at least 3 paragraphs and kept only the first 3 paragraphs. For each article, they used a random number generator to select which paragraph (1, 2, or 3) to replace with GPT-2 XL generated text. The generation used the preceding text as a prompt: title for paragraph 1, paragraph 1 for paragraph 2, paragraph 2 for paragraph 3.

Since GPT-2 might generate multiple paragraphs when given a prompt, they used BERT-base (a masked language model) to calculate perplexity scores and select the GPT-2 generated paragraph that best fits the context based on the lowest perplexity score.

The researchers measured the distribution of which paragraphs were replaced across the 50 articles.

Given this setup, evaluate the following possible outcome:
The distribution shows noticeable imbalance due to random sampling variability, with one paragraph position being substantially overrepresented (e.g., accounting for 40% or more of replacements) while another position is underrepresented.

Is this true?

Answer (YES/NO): YES